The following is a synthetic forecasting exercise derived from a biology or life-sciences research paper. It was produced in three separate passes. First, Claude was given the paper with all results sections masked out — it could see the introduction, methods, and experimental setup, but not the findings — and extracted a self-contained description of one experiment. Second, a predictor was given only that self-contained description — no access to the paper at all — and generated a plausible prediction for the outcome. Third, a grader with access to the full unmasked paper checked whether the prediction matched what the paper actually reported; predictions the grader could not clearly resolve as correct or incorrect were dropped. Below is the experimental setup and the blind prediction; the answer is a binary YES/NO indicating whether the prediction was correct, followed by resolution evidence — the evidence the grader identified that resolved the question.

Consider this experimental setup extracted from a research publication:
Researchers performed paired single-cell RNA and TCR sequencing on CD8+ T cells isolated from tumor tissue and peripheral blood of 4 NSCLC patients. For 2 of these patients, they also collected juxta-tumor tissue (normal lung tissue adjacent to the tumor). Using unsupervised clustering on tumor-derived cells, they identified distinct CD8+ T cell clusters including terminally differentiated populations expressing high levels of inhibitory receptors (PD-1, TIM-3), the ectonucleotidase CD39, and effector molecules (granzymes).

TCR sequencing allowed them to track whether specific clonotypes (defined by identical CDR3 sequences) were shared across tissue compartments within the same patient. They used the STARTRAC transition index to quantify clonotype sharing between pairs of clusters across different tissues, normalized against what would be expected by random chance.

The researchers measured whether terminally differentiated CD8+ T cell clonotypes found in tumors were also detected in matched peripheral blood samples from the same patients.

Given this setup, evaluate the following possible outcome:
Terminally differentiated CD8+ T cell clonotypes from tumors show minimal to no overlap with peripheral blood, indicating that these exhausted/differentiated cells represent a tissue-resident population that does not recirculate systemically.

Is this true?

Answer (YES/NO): YES